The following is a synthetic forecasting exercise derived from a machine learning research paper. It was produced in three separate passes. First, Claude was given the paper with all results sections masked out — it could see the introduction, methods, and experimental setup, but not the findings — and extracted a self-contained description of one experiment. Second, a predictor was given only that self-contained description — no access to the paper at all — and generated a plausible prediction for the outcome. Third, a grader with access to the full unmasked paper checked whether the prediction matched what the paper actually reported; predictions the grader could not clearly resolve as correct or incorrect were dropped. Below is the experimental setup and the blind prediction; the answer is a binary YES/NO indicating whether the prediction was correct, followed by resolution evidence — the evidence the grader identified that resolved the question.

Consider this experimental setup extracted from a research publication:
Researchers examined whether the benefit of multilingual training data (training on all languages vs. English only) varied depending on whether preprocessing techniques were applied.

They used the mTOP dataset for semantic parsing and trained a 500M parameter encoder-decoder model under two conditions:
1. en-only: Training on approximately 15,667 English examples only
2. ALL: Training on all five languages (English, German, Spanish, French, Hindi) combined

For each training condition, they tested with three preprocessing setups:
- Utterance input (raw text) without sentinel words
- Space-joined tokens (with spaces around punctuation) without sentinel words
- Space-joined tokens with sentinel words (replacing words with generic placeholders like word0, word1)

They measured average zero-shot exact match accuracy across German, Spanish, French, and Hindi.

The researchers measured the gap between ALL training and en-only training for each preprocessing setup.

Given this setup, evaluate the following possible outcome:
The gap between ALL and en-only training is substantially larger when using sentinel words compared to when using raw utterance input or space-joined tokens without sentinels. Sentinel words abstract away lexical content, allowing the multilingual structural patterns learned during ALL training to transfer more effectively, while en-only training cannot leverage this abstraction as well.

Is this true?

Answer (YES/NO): NO